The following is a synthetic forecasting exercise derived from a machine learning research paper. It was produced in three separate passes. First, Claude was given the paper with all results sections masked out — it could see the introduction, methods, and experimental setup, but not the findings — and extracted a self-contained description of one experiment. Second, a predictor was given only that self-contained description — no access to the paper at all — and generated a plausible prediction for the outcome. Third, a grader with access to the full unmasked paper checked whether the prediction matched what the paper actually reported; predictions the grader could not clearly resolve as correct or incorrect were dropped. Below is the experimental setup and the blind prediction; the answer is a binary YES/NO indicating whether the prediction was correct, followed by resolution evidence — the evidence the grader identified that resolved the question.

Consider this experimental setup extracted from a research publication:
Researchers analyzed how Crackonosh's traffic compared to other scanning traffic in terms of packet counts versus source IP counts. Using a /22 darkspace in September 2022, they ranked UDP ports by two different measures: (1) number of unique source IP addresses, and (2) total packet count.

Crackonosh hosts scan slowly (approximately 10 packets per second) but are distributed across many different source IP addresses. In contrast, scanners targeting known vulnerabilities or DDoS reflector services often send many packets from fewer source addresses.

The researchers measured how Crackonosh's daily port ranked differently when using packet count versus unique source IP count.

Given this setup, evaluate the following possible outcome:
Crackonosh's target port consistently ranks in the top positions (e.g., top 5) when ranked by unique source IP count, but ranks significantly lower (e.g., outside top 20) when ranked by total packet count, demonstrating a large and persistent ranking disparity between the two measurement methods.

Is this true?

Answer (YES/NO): YES